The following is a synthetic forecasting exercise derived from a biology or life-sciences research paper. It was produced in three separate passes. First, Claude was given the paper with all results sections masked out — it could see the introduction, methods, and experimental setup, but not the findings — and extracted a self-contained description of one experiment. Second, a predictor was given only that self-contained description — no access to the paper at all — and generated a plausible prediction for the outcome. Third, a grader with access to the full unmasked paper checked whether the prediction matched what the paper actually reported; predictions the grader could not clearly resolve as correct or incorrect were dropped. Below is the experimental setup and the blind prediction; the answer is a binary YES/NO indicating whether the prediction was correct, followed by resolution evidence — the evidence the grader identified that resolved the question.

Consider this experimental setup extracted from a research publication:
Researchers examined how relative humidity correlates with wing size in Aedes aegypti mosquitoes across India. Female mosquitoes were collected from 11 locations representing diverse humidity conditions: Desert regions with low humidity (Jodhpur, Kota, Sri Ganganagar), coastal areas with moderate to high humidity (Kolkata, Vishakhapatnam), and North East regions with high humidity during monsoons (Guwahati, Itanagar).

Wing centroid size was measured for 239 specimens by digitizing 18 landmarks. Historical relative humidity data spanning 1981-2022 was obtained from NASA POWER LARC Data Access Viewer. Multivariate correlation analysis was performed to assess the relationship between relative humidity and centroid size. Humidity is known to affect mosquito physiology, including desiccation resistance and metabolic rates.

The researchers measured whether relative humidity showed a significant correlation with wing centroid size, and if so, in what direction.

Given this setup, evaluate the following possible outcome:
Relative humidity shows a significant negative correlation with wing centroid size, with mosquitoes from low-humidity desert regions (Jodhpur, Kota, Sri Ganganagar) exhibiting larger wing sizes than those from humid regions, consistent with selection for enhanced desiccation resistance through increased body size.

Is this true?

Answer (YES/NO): NO